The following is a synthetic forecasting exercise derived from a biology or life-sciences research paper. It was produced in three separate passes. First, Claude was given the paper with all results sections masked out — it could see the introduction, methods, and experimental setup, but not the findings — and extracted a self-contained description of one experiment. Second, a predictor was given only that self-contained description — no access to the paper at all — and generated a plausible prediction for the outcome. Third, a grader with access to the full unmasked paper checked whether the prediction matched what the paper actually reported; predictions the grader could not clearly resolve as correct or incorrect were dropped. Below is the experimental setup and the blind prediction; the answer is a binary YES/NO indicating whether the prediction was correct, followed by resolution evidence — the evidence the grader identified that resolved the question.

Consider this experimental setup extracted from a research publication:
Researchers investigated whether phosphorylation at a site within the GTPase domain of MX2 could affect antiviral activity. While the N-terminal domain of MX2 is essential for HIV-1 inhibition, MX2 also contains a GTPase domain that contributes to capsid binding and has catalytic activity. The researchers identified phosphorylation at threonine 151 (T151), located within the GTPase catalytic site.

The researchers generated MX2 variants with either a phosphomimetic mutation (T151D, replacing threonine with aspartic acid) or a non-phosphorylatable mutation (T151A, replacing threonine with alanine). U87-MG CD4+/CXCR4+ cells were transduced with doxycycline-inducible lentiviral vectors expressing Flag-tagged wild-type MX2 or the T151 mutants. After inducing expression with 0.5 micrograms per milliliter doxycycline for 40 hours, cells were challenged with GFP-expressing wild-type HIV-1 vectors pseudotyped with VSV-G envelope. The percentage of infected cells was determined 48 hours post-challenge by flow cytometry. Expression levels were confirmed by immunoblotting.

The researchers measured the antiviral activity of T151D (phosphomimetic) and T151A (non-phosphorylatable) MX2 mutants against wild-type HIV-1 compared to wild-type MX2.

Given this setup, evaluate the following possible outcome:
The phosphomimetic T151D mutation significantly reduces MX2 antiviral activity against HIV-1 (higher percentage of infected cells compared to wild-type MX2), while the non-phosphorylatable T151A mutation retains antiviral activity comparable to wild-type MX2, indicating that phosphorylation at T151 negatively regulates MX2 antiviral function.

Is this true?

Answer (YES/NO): NO